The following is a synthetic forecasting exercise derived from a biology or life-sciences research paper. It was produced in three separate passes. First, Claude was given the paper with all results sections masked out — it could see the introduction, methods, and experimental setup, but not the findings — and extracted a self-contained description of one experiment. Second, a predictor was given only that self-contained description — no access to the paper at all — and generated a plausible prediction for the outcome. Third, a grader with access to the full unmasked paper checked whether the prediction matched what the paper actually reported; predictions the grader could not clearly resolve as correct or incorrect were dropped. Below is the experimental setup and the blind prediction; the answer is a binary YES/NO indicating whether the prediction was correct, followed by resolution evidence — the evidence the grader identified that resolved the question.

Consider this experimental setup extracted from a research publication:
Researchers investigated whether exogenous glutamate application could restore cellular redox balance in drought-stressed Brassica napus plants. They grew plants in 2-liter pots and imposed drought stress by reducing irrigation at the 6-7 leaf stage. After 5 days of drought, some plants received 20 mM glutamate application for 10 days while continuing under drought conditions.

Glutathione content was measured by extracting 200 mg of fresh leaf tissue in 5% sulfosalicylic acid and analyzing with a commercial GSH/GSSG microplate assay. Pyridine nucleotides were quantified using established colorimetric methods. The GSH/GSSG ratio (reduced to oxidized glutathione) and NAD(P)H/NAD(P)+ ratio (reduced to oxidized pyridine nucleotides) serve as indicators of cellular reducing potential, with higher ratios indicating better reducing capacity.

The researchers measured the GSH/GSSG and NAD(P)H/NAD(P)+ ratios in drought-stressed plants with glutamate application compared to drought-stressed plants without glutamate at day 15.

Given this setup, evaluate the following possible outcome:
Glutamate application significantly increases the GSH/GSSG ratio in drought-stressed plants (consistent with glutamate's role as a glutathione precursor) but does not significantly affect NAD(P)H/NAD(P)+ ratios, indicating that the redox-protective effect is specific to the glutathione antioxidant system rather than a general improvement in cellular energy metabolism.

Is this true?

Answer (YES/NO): NO